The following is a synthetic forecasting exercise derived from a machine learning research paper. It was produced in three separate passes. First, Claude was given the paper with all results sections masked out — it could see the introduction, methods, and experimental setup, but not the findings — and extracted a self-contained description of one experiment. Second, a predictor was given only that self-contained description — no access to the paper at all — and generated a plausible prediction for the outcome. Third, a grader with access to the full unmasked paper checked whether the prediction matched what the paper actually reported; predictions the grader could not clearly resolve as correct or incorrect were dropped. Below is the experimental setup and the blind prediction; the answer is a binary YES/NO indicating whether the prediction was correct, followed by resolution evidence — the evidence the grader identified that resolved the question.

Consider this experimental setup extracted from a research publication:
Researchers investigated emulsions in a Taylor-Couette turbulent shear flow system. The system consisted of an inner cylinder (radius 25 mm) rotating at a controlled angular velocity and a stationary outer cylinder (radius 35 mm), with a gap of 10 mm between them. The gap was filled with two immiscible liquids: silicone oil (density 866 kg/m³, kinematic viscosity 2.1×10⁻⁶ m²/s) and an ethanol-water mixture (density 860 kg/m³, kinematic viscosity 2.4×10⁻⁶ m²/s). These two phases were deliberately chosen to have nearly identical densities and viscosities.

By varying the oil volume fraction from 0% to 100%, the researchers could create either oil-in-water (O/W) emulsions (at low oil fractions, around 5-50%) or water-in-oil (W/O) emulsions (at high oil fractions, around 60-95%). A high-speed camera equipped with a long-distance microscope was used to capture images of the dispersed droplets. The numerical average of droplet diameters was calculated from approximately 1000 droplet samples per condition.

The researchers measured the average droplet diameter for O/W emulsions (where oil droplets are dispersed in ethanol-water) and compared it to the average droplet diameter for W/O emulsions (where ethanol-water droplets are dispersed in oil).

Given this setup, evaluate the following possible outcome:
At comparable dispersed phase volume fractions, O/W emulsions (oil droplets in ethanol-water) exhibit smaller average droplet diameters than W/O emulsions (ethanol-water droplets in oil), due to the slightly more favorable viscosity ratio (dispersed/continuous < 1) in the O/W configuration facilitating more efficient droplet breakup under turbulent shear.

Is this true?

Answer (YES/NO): NO